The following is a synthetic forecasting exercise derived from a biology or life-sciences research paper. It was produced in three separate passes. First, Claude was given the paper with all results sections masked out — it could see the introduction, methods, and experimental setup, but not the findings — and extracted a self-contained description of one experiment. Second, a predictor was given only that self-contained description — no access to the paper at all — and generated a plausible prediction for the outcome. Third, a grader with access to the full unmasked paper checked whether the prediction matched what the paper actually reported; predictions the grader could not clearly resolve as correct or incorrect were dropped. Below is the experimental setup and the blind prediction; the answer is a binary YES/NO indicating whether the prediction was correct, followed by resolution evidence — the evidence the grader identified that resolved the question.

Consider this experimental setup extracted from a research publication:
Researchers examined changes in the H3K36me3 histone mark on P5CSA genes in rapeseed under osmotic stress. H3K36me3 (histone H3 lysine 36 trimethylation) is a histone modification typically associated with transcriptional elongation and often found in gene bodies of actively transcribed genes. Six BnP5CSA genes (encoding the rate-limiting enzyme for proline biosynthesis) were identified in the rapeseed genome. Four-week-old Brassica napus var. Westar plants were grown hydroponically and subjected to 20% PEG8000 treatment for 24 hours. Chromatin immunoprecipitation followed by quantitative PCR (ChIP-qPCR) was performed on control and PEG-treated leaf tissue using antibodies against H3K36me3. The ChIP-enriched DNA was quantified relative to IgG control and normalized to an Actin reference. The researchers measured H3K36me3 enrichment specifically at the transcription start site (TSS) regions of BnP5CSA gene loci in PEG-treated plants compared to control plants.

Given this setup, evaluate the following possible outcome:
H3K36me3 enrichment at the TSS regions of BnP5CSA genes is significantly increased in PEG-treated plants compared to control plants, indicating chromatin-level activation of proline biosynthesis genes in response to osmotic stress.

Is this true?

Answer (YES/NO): YES